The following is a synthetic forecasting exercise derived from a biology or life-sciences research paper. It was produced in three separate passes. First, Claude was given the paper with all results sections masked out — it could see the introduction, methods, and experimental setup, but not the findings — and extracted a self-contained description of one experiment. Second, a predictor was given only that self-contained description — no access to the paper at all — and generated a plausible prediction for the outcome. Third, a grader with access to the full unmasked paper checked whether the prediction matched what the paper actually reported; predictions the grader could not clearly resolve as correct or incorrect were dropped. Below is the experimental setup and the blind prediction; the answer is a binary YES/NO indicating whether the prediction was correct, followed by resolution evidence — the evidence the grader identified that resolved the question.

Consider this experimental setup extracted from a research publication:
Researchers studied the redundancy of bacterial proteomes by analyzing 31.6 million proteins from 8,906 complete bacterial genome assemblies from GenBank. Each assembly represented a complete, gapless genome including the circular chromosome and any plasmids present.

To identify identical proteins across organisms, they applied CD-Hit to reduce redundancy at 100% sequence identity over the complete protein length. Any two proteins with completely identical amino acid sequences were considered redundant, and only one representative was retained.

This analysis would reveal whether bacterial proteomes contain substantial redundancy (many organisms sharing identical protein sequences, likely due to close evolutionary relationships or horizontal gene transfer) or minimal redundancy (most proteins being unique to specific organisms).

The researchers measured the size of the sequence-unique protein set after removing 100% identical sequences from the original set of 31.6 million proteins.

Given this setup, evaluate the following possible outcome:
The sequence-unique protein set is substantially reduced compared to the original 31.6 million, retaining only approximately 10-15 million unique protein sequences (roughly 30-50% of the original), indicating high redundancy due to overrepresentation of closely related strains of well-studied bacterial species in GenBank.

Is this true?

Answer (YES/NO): NO